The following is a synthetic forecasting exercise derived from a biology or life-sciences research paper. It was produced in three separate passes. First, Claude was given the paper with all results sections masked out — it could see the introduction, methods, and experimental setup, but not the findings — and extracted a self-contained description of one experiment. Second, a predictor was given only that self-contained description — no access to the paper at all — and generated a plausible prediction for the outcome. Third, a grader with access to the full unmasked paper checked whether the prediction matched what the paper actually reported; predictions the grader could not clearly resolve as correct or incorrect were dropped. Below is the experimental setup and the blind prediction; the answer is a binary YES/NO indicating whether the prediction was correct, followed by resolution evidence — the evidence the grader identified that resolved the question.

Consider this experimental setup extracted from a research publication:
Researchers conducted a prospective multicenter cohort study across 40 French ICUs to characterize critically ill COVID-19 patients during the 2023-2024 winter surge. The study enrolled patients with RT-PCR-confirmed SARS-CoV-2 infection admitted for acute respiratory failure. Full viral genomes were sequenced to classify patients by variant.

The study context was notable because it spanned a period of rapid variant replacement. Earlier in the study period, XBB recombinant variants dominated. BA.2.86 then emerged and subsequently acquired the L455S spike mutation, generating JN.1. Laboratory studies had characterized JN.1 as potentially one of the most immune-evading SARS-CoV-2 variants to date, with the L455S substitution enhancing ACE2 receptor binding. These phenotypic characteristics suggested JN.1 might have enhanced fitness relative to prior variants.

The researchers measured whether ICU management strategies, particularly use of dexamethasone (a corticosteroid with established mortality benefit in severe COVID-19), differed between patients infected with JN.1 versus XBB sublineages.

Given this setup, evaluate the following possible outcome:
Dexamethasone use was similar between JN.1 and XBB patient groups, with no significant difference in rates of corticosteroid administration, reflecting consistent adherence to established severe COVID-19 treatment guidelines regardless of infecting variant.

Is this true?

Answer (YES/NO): NO